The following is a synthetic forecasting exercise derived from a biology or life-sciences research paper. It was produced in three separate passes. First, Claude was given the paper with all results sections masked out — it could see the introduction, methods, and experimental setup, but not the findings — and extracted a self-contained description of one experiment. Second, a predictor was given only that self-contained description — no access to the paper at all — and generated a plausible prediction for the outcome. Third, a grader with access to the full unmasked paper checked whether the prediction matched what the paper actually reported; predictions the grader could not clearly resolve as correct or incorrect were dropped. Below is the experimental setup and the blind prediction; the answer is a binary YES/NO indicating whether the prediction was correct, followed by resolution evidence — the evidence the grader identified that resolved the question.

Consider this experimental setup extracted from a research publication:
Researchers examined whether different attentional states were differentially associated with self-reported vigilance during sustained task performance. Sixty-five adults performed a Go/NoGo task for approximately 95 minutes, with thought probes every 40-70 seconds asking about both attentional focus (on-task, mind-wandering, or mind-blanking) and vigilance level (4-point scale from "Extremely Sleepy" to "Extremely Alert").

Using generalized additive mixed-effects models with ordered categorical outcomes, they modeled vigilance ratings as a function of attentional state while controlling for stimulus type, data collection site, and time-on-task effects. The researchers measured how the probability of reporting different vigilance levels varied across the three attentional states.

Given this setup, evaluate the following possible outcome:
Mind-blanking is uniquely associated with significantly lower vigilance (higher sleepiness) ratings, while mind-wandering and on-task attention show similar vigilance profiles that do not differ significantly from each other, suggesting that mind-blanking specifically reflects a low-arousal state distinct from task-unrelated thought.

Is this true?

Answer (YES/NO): NO